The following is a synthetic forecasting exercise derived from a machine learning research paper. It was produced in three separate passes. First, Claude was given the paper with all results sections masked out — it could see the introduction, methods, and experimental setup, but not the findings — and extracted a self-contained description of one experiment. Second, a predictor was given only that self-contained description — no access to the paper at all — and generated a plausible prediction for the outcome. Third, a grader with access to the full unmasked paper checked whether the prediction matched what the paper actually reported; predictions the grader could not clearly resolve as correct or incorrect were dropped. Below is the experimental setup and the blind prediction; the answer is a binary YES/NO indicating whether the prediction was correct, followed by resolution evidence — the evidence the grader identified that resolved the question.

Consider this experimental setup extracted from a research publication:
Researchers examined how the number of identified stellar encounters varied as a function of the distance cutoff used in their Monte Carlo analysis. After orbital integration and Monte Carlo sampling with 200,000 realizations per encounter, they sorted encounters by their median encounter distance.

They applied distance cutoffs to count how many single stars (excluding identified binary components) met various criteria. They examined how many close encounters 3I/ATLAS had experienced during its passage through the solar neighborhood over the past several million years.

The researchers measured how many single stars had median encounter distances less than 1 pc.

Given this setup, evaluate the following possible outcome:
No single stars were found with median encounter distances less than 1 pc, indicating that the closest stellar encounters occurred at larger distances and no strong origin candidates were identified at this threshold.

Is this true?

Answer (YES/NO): NO